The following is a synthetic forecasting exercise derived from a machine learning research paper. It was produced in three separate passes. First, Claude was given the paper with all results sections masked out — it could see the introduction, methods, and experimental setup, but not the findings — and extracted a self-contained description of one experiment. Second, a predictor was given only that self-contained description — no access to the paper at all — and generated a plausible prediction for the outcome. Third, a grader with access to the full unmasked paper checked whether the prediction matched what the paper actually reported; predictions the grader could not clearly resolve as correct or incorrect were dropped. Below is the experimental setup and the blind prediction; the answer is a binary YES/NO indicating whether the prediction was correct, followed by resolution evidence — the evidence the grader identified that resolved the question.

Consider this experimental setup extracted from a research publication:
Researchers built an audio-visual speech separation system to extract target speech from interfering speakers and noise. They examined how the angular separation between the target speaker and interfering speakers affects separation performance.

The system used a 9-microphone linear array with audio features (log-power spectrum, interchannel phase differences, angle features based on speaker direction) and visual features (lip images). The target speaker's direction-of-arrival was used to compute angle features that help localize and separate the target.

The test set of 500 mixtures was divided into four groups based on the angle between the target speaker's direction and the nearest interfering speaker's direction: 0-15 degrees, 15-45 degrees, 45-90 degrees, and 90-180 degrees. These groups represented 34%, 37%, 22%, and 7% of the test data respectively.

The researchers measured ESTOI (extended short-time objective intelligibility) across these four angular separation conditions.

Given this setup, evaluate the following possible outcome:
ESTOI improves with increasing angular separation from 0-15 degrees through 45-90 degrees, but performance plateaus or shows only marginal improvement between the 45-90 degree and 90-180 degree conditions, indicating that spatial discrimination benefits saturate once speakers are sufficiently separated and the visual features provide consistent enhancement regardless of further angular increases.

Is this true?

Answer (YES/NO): NO